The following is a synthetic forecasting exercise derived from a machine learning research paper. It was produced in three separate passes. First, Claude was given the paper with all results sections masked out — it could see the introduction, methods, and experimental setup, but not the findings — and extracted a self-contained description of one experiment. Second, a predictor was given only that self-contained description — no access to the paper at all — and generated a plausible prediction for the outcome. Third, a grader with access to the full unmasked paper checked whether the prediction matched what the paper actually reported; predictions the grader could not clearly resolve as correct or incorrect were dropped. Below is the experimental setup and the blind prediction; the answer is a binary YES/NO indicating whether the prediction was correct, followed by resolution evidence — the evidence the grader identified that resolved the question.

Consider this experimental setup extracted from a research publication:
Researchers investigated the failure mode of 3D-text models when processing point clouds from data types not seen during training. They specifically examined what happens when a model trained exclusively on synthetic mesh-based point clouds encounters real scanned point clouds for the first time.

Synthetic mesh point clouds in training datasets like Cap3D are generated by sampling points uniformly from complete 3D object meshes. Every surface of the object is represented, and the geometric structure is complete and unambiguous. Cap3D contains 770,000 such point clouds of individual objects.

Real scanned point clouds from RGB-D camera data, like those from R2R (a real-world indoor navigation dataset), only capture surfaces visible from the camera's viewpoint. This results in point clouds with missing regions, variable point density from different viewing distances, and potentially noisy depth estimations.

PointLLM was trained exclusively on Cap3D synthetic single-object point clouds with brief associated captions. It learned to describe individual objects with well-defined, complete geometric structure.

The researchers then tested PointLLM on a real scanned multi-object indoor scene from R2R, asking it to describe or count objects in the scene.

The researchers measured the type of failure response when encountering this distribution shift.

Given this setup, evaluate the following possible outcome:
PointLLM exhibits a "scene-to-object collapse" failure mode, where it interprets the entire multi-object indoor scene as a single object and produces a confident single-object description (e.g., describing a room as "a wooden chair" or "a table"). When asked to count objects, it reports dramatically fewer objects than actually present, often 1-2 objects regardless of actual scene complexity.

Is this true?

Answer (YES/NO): NO